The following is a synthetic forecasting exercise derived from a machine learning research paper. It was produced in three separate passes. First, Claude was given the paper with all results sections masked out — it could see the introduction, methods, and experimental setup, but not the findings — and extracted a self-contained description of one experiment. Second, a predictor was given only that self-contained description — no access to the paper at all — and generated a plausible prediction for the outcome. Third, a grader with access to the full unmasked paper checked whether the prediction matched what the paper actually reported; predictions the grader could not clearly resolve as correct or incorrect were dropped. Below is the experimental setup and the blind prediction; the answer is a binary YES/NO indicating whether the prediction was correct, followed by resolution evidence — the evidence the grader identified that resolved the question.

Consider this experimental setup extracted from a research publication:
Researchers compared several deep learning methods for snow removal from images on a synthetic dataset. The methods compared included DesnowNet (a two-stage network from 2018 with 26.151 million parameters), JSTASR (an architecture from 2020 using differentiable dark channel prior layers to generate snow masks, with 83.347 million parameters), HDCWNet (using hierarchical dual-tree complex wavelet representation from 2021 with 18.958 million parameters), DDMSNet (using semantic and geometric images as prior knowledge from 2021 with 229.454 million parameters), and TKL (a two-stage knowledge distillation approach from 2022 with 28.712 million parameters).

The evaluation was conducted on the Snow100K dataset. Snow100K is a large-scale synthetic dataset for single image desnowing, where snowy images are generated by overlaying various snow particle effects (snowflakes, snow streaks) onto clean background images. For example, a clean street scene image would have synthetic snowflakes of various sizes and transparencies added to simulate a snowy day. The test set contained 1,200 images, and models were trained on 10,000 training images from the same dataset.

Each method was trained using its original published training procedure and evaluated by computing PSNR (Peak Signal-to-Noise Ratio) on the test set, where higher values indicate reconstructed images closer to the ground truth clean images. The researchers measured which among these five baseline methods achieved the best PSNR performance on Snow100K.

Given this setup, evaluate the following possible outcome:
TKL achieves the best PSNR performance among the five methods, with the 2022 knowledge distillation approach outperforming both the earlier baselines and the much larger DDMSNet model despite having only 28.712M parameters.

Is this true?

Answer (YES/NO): NO